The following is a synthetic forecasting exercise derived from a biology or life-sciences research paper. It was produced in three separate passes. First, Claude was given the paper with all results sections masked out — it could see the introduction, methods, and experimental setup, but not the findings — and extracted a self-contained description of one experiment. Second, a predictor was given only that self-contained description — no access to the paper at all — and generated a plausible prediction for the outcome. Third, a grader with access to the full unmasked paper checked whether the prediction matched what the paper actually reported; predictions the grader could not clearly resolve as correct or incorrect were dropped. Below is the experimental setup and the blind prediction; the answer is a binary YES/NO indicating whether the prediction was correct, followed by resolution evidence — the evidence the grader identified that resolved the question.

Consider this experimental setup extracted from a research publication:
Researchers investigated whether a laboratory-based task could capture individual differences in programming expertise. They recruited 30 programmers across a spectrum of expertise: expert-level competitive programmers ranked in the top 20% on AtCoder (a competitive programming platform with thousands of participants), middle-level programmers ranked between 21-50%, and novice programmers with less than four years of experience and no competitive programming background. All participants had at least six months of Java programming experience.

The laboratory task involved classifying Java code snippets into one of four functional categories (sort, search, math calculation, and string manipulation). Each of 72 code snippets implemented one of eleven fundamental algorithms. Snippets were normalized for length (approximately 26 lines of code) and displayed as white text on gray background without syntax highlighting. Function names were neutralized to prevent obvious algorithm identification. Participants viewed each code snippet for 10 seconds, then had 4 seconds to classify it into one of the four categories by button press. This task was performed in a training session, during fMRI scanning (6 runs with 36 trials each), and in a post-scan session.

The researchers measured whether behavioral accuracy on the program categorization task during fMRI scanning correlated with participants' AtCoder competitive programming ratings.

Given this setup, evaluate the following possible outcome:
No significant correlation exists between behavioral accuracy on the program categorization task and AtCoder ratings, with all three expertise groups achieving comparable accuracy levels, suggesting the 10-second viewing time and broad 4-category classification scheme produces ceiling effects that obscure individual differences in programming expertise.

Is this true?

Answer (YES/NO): NO